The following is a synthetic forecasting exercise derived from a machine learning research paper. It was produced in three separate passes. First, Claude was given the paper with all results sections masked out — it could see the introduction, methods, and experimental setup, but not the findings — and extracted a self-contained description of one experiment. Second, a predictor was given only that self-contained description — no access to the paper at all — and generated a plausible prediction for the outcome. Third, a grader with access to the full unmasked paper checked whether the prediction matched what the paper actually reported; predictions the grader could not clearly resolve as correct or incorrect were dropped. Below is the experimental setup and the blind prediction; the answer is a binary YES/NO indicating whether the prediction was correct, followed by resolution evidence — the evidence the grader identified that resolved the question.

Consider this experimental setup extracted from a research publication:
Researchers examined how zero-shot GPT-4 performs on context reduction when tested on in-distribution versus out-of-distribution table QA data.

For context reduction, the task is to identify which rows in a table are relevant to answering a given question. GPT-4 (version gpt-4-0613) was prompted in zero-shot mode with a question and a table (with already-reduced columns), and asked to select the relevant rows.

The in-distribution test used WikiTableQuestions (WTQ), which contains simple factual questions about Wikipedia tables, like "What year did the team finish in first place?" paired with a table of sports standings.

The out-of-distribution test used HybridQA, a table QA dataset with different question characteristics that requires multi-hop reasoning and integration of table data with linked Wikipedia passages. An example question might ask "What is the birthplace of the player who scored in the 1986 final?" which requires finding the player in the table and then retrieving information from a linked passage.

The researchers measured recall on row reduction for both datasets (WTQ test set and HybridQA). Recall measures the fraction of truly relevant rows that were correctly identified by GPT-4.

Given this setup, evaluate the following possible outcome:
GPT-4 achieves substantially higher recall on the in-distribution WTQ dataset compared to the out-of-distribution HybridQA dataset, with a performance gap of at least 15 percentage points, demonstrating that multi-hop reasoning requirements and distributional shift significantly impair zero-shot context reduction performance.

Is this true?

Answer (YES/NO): NO